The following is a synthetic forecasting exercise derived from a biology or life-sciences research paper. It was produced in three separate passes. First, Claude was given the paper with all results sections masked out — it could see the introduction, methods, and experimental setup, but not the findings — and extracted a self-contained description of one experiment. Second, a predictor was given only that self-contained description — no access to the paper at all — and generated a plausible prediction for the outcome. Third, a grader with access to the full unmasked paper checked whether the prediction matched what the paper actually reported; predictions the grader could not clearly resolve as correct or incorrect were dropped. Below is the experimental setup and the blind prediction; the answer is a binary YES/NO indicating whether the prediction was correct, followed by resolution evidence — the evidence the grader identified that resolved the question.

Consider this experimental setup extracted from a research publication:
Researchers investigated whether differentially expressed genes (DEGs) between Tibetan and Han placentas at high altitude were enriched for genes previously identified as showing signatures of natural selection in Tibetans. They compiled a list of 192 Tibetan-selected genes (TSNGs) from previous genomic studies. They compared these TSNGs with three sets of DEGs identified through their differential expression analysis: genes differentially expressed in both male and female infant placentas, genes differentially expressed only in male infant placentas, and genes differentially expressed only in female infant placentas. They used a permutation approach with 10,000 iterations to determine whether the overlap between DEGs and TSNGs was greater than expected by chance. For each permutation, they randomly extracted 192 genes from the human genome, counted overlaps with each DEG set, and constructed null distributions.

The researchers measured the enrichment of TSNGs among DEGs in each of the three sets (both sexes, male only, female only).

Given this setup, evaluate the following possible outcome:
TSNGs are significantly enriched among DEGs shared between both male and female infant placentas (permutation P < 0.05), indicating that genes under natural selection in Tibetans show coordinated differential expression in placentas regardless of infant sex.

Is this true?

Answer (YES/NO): NO